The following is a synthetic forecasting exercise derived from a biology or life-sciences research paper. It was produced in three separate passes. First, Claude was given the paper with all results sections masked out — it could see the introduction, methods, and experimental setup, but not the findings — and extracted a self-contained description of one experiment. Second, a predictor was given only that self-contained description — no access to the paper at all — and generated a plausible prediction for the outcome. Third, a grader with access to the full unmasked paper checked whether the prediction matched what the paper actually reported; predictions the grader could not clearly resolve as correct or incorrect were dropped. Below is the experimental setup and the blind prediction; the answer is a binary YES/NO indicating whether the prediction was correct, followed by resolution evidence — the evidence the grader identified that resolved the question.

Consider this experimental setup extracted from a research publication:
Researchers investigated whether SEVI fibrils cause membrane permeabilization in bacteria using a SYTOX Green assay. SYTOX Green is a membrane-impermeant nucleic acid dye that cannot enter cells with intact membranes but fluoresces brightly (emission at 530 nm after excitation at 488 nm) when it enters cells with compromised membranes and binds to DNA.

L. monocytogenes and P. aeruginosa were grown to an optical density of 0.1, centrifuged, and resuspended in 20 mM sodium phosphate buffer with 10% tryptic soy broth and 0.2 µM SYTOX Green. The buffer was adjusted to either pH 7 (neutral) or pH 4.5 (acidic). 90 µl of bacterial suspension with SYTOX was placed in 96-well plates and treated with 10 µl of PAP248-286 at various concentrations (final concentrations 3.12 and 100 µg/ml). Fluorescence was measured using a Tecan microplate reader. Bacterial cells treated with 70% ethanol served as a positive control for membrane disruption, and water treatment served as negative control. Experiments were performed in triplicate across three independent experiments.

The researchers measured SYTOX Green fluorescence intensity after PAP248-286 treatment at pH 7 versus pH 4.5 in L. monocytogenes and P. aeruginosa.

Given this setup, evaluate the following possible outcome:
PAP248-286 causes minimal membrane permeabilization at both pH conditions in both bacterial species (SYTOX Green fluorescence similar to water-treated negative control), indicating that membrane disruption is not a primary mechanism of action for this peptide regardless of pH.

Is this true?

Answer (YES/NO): NO